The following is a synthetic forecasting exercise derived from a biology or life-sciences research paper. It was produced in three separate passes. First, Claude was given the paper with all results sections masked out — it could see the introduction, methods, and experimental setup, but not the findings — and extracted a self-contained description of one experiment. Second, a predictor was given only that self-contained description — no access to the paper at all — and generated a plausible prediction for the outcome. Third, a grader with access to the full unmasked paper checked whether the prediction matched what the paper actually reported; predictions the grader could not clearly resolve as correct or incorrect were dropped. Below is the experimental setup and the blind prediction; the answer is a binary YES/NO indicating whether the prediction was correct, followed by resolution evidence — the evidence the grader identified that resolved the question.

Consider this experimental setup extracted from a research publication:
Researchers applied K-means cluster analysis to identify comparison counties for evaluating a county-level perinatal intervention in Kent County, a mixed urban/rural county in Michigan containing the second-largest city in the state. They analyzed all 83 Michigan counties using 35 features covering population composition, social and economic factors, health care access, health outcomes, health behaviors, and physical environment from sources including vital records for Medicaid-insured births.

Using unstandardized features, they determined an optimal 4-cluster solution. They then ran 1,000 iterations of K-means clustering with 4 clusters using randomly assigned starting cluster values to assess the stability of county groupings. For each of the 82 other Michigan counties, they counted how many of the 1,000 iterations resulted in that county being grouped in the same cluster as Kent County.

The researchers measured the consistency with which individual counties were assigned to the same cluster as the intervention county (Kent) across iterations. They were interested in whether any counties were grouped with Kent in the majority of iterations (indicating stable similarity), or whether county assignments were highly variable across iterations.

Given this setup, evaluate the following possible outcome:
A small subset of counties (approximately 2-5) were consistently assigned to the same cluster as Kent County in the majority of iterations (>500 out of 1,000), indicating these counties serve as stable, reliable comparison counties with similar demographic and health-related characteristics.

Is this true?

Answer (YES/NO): YES